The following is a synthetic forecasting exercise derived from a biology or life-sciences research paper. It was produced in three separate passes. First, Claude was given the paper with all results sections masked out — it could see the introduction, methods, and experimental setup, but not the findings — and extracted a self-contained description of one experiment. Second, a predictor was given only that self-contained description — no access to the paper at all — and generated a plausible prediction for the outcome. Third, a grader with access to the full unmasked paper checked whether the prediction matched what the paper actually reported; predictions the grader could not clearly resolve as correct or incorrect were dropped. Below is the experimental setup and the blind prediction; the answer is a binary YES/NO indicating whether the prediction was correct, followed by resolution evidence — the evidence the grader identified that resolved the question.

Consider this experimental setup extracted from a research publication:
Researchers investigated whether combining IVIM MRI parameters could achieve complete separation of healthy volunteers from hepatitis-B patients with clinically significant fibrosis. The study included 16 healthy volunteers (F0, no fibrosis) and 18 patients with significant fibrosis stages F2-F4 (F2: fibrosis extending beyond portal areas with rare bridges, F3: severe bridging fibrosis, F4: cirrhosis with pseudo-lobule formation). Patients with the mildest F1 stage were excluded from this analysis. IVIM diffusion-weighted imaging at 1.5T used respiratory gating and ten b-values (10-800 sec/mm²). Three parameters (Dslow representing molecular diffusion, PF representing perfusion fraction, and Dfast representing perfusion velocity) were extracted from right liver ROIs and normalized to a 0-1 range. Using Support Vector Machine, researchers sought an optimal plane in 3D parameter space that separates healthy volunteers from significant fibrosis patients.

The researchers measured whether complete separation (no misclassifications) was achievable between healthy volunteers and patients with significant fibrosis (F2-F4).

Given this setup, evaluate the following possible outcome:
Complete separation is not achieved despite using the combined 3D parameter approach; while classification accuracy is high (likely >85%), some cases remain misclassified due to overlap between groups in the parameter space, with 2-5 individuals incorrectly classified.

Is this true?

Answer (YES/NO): NO